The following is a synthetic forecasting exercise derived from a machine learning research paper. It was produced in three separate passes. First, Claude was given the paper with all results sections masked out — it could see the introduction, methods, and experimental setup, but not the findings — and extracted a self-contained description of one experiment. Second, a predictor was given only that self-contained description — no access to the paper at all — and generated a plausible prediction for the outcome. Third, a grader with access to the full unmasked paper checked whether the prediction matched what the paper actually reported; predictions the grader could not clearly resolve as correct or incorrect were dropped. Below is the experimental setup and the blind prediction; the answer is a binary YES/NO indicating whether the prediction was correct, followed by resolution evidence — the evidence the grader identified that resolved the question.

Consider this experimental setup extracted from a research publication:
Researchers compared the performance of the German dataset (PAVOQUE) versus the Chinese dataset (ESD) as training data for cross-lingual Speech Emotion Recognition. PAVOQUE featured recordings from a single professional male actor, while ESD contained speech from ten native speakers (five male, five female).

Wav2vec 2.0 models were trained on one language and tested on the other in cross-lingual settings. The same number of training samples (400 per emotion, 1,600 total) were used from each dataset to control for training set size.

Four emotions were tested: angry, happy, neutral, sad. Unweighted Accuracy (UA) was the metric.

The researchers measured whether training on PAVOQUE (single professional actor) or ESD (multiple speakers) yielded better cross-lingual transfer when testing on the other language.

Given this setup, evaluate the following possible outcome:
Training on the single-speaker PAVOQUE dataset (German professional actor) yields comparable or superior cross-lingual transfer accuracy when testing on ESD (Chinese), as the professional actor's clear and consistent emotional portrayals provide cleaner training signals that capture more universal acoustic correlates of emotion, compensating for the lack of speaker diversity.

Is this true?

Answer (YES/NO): NO